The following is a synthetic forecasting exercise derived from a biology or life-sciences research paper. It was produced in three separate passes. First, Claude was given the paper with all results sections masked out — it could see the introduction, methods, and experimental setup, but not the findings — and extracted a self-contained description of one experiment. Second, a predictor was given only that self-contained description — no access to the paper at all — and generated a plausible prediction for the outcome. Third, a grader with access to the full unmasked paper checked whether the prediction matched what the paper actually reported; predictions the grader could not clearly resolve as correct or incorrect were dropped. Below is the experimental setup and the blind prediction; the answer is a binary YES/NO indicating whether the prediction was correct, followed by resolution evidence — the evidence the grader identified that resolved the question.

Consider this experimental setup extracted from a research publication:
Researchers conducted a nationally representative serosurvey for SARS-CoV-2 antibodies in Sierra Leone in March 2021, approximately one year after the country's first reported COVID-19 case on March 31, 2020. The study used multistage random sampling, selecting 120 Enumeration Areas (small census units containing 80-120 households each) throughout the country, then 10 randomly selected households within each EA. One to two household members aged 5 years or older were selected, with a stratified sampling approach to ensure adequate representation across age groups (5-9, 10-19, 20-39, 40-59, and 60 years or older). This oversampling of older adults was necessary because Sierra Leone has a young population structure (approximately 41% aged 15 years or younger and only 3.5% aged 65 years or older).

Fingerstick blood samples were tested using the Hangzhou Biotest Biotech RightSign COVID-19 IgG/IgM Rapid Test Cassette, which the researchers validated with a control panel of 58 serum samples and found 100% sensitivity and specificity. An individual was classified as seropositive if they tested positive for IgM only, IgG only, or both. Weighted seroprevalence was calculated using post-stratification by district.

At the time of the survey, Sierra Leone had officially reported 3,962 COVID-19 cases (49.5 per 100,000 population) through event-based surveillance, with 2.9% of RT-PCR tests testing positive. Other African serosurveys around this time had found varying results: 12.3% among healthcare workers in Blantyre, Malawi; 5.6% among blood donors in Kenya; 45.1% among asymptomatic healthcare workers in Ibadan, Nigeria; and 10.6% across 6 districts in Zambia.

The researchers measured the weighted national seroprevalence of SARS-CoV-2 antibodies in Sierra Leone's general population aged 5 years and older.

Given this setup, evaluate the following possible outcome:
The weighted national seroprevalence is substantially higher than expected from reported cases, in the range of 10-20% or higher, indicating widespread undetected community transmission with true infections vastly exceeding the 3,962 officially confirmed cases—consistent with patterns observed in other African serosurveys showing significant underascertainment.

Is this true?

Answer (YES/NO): NO